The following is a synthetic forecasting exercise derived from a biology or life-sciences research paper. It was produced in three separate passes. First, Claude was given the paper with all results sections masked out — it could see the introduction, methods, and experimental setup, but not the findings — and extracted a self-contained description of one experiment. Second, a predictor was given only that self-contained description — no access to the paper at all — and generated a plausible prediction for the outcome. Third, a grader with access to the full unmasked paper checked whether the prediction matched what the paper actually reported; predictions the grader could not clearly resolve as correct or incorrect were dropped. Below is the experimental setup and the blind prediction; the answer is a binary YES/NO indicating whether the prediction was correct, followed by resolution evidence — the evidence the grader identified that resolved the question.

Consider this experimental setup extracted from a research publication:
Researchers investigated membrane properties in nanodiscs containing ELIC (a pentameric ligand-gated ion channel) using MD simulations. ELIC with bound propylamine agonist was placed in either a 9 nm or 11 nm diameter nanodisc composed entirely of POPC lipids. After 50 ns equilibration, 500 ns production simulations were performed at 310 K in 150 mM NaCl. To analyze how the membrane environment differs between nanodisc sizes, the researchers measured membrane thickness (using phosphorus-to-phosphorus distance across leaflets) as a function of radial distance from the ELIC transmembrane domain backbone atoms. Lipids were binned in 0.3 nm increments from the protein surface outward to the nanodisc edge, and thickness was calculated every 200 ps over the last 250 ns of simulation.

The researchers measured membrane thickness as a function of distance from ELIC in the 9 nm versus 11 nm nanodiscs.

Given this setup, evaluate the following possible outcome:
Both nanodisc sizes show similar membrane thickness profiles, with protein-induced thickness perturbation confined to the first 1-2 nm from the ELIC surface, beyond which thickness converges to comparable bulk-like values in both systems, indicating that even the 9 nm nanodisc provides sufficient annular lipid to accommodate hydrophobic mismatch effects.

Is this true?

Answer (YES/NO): NO